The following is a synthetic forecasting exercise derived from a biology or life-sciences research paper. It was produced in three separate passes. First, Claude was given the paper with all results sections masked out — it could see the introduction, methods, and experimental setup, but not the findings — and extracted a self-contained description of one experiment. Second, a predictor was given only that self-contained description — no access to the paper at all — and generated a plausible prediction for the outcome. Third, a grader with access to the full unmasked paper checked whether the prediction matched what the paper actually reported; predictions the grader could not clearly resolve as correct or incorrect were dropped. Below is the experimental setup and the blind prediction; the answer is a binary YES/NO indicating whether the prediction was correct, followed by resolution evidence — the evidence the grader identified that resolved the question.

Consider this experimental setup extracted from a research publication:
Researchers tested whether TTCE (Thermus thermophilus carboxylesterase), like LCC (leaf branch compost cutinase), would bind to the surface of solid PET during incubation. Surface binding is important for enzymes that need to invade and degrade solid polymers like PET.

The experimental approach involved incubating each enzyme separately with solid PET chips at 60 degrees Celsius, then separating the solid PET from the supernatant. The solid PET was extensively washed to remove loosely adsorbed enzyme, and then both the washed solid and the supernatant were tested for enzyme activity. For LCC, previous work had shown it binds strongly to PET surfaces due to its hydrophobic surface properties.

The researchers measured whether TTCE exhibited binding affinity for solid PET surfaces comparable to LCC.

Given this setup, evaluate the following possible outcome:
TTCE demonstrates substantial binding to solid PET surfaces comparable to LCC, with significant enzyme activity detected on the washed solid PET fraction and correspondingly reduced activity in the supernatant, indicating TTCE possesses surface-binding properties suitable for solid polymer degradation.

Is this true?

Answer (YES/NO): NO